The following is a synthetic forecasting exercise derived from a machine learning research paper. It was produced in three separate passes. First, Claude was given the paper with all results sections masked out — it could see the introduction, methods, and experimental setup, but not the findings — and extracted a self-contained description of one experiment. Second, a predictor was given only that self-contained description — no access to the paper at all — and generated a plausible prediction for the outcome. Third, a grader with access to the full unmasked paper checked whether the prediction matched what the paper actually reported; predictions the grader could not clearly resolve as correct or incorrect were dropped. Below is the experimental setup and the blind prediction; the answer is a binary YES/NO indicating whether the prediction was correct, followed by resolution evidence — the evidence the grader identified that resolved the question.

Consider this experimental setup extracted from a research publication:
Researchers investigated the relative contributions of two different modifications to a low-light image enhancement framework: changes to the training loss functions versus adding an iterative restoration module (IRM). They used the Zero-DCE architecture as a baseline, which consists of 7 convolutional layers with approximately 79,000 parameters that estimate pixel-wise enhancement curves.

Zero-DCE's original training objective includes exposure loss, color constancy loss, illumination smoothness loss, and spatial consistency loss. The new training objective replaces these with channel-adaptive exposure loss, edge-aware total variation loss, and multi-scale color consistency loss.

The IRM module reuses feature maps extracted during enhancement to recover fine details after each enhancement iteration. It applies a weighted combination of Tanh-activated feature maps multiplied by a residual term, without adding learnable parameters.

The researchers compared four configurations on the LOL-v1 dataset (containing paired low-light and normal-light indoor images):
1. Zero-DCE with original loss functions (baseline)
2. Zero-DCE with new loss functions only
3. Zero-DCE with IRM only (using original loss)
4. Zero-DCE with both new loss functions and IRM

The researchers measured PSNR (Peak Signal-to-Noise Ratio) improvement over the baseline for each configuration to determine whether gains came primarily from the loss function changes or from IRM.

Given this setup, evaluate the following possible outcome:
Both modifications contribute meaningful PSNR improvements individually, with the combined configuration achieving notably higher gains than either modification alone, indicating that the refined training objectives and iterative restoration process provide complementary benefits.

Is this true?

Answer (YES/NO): YES